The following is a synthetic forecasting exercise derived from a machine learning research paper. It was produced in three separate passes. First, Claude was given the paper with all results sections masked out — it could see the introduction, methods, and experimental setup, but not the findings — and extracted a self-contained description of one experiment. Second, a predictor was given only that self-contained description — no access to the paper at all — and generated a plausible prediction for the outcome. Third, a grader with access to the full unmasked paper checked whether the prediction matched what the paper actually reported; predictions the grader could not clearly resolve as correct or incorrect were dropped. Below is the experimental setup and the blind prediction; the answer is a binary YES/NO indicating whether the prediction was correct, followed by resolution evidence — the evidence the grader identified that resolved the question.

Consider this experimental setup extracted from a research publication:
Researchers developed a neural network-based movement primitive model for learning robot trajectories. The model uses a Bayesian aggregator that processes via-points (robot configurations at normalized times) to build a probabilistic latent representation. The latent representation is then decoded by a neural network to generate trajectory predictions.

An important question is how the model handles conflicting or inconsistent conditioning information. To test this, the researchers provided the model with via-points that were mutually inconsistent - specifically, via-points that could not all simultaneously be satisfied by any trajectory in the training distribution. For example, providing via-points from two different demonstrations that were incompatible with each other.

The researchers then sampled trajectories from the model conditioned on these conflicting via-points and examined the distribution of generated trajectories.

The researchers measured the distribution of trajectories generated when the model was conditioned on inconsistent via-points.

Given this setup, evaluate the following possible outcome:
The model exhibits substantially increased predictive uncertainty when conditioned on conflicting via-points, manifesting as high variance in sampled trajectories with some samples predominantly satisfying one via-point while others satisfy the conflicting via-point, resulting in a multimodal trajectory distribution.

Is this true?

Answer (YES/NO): YES